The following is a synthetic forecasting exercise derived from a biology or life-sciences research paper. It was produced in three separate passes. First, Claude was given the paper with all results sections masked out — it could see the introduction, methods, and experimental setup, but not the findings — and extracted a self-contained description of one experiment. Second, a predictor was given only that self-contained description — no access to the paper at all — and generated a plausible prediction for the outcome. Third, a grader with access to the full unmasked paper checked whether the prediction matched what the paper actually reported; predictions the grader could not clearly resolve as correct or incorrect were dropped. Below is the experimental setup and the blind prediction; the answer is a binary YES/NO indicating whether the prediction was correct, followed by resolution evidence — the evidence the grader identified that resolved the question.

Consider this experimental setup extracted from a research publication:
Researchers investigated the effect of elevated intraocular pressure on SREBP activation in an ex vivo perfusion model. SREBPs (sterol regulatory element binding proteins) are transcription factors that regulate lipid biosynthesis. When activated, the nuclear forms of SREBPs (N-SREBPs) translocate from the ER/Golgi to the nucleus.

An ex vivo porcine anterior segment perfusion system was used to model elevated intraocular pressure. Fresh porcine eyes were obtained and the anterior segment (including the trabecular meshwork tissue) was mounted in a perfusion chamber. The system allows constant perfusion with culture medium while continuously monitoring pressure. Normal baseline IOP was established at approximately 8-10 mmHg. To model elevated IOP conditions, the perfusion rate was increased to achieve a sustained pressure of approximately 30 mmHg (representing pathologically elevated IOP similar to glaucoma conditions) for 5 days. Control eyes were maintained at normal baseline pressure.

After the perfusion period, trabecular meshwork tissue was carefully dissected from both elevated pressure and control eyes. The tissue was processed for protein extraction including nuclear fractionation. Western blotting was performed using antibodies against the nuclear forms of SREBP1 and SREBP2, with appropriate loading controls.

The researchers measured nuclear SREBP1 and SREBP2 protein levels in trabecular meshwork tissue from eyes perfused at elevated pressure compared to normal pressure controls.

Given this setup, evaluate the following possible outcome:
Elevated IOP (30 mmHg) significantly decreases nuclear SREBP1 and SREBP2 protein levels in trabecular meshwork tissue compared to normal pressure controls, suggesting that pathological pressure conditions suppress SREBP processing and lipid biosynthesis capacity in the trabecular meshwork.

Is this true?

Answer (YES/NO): NO